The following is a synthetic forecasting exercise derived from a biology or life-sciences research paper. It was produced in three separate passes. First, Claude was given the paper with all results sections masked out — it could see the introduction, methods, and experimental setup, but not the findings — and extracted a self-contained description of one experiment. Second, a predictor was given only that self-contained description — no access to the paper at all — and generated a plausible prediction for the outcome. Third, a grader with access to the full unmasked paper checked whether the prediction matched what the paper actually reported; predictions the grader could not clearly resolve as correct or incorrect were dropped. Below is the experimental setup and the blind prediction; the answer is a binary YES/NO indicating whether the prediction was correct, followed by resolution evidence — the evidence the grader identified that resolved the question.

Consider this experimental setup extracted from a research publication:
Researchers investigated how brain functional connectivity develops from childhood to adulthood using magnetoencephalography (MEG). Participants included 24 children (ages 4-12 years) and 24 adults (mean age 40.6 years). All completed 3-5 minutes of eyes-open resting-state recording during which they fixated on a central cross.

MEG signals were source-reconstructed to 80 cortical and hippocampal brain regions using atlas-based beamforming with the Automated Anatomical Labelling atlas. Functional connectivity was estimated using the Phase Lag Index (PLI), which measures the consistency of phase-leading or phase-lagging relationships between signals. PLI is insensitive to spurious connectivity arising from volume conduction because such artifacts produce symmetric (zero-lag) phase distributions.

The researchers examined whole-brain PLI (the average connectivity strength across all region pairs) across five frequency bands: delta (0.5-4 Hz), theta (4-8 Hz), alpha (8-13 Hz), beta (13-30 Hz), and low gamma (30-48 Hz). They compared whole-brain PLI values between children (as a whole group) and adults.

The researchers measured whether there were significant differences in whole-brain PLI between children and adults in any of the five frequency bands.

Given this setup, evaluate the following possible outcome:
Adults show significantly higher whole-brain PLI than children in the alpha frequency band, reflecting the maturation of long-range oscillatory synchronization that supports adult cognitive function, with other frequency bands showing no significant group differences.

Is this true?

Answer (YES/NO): NO